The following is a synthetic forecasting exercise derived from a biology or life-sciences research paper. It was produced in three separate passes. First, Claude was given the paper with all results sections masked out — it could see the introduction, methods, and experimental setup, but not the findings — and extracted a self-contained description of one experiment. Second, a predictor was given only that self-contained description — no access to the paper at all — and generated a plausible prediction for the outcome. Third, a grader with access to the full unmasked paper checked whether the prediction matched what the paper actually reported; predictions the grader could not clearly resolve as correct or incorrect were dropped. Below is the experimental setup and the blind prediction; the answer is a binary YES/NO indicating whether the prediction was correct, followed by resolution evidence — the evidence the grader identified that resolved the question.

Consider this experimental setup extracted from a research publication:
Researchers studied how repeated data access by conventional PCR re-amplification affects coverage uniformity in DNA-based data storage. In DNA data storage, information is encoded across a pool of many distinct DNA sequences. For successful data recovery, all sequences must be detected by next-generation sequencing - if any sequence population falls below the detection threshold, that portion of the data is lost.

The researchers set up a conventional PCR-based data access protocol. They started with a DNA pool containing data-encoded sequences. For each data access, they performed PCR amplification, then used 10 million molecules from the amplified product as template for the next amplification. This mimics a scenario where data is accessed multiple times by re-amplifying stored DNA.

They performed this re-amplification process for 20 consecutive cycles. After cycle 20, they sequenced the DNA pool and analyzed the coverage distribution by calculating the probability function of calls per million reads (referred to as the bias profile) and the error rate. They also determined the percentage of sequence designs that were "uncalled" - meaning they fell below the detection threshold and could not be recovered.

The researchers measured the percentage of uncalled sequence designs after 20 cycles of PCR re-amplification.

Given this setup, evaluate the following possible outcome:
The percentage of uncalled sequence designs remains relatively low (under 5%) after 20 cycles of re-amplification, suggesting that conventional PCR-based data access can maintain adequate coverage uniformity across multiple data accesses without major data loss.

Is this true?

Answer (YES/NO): NO